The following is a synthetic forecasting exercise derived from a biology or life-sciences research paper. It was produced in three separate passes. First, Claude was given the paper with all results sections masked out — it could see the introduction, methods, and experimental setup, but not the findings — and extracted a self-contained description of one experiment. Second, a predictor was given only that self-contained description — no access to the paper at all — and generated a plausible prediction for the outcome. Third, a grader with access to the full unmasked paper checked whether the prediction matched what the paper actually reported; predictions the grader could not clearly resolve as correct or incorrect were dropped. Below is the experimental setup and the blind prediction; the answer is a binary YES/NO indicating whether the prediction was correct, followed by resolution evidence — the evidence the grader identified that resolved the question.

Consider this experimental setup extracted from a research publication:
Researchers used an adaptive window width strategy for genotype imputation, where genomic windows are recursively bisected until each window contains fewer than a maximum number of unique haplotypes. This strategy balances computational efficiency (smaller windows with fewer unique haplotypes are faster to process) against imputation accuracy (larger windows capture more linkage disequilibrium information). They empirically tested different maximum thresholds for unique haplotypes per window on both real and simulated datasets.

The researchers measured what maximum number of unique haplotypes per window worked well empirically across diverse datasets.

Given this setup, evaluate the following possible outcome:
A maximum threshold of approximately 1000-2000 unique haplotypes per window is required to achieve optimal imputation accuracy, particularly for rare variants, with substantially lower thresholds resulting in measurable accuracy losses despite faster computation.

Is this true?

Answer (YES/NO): NO